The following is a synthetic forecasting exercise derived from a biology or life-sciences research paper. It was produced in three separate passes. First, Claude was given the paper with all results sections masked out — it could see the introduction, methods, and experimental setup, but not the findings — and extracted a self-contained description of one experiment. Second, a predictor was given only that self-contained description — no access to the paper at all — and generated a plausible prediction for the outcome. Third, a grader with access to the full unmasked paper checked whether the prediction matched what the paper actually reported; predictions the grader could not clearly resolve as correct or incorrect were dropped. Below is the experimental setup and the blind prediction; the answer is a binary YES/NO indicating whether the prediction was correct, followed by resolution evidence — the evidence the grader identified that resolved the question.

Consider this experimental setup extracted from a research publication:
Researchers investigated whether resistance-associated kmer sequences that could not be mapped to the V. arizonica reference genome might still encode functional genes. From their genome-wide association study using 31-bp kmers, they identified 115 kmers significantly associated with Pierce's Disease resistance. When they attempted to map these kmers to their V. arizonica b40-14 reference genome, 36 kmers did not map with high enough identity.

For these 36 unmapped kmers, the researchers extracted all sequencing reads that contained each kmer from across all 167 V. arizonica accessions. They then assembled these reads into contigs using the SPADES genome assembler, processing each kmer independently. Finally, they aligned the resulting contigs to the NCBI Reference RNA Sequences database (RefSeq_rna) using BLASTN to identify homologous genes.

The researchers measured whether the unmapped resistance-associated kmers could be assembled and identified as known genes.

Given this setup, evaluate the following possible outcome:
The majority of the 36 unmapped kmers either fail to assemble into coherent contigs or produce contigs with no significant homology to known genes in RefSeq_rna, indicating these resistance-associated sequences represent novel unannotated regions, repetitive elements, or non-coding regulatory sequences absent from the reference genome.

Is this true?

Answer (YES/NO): NO